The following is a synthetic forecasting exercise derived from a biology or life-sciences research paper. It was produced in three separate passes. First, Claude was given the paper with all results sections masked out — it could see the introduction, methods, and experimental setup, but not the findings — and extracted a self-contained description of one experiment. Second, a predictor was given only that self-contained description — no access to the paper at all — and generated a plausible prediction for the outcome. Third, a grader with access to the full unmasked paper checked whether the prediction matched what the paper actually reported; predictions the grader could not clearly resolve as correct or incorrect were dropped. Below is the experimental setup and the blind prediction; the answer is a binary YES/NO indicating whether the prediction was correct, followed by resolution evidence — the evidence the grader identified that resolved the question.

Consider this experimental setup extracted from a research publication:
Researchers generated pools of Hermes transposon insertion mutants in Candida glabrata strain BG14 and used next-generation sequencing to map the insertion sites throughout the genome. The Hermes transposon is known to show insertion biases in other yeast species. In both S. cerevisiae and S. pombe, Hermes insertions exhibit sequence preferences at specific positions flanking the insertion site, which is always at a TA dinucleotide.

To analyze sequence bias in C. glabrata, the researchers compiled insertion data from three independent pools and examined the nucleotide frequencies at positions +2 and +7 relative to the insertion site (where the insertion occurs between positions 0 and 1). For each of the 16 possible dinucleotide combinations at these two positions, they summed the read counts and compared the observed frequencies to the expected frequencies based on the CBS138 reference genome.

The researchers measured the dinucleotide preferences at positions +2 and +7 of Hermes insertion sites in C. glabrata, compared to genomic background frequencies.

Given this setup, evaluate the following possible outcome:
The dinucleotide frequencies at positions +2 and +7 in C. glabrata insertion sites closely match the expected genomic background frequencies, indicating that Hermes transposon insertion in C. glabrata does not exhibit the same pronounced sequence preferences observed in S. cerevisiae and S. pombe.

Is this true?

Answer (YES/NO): NO